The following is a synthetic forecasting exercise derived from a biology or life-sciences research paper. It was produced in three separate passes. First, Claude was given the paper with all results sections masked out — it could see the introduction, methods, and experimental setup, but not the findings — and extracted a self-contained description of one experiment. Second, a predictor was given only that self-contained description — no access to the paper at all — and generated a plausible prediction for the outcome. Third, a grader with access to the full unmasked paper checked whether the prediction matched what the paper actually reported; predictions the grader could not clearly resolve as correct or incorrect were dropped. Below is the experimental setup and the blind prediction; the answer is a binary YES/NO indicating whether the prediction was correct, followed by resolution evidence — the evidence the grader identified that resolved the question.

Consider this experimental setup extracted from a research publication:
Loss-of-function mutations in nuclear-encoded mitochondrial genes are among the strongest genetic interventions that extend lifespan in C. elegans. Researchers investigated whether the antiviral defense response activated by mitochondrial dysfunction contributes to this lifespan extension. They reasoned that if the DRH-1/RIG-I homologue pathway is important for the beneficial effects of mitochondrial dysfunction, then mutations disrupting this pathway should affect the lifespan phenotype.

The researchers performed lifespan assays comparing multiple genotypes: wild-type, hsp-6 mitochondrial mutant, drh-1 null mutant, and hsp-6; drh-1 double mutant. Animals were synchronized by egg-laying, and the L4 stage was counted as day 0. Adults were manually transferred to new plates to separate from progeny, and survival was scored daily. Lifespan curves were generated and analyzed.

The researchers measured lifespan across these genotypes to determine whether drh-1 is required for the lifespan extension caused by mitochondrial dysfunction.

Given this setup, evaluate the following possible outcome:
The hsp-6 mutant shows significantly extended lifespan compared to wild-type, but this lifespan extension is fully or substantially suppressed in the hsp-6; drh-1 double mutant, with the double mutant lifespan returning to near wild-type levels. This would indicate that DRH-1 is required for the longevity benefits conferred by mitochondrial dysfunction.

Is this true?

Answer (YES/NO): YES